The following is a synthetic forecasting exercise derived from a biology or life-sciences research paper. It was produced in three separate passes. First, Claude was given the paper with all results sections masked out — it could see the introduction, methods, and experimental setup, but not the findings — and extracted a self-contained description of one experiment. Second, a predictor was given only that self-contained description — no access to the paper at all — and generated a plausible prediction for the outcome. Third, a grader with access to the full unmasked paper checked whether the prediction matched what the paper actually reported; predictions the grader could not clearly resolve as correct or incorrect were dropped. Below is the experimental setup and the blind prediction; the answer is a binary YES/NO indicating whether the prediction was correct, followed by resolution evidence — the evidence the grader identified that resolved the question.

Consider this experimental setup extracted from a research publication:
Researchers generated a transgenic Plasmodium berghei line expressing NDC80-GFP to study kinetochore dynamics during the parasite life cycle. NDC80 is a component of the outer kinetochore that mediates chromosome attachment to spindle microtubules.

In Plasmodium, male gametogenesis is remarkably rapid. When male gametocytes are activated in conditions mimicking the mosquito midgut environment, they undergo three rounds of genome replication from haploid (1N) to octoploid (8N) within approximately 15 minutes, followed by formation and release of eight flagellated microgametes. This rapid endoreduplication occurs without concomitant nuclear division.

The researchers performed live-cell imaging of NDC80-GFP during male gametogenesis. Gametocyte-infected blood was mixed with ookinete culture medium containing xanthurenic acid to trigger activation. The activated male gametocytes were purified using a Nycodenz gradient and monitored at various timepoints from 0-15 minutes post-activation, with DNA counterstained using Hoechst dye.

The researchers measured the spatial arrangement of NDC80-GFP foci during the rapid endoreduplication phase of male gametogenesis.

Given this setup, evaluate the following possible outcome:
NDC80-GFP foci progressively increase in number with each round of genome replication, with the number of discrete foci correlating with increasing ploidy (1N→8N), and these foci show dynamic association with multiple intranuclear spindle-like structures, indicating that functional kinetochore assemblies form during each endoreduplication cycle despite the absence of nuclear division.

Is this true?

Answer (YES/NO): NO